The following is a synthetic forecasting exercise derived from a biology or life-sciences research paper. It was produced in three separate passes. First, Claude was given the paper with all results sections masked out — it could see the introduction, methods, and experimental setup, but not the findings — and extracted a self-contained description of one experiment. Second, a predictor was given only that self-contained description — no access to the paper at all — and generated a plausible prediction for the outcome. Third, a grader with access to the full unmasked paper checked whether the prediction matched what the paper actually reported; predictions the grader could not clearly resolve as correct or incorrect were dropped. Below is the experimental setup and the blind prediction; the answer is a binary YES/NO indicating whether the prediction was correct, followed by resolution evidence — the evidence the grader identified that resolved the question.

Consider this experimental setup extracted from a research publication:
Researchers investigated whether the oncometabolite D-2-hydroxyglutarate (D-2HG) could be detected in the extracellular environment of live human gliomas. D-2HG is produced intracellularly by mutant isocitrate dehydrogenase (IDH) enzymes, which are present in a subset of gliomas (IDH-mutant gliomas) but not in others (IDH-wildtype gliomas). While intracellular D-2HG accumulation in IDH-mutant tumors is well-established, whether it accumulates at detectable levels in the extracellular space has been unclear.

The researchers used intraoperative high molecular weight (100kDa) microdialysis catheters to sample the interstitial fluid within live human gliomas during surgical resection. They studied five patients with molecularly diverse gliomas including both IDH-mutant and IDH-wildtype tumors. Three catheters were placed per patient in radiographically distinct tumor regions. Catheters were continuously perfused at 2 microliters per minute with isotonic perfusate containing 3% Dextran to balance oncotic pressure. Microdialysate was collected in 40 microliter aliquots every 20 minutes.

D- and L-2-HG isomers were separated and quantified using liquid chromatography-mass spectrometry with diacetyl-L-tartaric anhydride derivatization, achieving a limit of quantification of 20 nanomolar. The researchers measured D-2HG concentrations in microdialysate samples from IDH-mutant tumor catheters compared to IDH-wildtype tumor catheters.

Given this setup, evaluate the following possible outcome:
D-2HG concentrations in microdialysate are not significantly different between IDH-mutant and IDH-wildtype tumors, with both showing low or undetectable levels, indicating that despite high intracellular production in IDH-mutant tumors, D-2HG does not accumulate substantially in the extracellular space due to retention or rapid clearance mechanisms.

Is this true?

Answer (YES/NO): NO